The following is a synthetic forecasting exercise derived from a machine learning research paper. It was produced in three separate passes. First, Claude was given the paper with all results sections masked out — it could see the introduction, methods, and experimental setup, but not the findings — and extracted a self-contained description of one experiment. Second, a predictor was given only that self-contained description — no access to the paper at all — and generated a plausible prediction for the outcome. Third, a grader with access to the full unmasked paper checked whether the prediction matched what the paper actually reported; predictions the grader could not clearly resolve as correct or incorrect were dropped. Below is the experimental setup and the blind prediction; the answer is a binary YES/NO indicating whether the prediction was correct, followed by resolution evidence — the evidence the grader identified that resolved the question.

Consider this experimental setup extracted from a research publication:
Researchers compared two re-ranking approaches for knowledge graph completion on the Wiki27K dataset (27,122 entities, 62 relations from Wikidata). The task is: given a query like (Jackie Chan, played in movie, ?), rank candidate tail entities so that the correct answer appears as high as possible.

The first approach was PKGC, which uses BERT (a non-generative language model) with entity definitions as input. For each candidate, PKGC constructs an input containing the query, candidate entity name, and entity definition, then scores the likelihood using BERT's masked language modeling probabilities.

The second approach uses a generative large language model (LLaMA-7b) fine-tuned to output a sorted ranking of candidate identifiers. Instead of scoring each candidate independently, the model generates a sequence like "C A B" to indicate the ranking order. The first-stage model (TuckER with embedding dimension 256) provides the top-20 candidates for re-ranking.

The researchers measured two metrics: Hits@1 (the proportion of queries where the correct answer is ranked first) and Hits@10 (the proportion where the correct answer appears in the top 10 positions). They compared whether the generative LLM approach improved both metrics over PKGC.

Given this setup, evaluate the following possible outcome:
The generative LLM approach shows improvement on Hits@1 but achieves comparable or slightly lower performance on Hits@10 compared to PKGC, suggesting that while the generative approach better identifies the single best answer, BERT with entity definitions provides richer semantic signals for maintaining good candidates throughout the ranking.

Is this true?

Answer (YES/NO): YES